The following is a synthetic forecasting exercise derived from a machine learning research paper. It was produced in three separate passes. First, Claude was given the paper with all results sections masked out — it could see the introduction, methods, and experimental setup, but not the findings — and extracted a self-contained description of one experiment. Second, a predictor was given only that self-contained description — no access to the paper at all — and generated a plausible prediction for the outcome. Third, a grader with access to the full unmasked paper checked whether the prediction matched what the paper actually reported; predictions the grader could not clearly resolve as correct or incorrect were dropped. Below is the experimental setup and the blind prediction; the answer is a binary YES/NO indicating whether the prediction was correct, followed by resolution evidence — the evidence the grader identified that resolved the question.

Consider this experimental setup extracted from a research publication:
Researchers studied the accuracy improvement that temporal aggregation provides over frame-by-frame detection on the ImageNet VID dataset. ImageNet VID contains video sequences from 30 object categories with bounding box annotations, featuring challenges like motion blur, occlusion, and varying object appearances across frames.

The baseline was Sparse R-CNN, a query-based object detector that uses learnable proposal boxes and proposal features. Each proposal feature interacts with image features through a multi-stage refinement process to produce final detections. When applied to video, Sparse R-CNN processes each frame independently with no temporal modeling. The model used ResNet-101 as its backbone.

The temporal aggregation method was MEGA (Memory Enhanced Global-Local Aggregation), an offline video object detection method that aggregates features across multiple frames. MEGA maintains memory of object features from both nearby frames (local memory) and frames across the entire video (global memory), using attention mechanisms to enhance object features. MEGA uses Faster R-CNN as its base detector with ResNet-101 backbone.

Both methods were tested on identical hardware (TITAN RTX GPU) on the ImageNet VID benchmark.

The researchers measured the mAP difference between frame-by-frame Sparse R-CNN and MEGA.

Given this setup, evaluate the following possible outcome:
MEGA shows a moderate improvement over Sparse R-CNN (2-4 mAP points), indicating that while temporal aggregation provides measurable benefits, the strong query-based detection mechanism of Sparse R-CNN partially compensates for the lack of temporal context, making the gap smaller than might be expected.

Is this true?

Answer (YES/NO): NO